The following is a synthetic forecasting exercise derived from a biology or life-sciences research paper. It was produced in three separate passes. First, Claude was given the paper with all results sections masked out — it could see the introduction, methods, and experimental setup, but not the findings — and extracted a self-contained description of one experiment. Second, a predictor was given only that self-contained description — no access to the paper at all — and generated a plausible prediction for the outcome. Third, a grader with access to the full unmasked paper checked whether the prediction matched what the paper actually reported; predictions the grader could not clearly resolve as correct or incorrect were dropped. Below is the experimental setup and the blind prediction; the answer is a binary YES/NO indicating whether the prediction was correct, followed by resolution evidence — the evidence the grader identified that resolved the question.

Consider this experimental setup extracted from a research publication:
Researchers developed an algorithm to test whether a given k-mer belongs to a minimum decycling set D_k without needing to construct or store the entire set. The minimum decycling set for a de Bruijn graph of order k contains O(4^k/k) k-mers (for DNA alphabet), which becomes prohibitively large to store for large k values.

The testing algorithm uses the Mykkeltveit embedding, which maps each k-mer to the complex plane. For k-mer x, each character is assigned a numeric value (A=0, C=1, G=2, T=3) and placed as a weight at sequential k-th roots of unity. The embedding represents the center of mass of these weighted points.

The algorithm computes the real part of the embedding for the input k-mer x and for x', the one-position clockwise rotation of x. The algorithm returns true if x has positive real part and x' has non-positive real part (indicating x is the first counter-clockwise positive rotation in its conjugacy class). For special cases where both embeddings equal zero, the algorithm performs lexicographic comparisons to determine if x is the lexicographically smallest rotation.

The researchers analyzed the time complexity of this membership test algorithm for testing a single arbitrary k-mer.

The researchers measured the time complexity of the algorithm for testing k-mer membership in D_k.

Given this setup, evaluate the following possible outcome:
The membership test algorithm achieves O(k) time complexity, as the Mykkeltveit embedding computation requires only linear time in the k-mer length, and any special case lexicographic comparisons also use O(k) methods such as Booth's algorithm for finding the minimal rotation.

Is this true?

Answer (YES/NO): YES